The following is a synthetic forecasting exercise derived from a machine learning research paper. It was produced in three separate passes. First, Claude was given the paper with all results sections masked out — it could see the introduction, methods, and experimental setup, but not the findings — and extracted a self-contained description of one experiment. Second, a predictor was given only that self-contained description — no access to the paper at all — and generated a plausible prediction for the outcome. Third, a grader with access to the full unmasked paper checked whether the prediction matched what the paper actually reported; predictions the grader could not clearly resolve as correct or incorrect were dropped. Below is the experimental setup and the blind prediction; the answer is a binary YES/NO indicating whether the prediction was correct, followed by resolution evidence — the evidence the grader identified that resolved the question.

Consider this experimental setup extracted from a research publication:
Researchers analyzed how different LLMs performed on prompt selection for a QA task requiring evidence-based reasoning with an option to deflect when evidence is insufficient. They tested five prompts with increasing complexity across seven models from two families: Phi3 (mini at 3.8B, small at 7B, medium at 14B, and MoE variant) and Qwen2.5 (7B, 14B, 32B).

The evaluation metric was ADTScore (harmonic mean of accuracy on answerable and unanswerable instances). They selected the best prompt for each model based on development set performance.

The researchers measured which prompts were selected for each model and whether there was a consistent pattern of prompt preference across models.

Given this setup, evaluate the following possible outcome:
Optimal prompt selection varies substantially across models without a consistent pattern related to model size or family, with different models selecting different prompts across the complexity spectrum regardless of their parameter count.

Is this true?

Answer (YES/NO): NO